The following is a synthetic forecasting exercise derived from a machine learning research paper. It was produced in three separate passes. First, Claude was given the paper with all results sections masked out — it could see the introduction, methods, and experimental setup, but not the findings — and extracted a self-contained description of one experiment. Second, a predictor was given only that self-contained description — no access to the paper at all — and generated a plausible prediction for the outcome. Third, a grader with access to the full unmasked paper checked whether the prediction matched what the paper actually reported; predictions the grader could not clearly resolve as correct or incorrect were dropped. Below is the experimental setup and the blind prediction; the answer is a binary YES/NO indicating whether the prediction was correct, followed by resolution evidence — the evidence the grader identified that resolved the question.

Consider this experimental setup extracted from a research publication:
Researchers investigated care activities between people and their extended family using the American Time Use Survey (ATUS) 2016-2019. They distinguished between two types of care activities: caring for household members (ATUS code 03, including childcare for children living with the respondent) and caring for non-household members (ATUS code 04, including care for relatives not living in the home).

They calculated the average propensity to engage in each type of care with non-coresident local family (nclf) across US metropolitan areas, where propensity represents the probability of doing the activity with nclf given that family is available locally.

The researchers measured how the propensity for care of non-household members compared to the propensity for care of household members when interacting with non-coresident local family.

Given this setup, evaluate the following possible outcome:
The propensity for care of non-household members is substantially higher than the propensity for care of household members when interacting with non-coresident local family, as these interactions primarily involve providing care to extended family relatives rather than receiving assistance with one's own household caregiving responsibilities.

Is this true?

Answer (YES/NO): YES